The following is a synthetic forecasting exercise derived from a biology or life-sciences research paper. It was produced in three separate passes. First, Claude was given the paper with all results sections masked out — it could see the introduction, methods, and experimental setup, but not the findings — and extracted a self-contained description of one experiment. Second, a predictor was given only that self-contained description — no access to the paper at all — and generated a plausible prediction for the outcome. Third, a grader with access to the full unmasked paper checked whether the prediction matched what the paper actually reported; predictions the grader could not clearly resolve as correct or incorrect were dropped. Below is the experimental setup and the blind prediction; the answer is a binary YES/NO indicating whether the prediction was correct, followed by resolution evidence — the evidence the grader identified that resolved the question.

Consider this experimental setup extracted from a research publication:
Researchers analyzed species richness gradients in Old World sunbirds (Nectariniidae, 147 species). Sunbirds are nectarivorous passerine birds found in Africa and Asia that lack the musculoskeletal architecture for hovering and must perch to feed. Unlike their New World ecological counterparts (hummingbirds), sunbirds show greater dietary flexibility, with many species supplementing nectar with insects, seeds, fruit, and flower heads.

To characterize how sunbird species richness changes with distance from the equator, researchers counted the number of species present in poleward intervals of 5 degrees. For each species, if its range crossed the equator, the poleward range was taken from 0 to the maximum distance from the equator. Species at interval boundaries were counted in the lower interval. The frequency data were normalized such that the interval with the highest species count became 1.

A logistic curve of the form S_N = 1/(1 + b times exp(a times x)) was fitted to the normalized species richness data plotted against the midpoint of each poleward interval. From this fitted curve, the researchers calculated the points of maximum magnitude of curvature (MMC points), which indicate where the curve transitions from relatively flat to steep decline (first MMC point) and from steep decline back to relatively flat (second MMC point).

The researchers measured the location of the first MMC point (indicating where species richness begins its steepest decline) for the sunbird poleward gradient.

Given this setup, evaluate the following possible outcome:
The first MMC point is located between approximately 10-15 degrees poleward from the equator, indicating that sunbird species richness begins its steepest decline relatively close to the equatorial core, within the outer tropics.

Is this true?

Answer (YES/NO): NO